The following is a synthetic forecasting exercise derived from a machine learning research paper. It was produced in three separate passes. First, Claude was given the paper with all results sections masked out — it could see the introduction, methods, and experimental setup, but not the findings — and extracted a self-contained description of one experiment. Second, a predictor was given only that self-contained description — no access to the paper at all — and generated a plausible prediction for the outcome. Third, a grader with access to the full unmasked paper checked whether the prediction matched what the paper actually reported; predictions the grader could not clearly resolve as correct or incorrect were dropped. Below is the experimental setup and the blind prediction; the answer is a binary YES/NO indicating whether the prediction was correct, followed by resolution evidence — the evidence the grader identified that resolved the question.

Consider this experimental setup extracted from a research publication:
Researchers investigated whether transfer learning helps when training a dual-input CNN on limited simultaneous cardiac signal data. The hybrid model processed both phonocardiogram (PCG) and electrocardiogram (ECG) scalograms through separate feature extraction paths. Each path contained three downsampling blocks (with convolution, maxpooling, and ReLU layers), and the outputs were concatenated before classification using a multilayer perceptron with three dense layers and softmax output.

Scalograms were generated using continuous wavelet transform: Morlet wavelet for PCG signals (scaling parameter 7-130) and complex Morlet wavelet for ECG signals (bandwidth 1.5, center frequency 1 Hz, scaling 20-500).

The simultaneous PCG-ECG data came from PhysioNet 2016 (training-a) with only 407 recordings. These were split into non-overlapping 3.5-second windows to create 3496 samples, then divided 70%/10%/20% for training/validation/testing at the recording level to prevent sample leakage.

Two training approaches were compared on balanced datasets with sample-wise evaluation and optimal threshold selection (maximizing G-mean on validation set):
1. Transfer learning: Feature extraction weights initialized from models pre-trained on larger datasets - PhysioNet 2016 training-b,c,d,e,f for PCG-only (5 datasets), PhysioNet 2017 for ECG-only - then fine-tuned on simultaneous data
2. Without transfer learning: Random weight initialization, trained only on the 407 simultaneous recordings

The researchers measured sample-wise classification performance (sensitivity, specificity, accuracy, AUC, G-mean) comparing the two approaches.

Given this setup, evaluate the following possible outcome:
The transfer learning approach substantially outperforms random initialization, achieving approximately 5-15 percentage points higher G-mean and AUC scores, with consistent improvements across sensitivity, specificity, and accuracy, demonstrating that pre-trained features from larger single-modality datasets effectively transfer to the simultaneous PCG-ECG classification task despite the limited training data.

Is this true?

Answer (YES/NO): NO